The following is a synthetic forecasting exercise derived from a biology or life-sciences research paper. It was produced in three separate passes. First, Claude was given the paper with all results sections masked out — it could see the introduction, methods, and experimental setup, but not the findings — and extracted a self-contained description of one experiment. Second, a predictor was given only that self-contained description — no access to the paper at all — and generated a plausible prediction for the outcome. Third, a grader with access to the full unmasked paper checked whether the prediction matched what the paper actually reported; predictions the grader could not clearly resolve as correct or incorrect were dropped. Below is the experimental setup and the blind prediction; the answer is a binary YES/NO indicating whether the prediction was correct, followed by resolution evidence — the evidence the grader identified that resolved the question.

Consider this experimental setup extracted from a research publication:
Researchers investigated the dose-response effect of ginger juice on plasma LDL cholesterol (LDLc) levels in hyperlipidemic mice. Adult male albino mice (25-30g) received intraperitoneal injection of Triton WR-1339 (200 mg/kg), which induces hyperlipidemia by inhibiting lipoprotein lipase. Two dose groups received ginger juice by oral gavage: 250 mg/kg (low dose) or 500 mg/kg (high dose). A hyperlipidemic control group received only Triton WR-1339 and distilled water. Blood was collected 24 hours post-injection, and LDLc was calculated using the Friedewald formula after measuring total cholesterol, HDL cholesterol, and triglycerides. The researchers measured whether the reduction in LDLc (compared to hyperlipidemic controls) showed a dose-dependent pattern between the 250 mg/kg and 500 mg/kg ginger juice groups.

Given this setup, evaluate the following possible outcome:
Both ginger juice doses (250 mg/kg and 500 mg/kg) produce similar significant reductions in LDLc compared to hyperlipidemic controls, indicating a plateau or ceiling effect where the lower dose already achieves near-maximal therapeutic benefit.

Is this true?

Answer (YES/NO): YES